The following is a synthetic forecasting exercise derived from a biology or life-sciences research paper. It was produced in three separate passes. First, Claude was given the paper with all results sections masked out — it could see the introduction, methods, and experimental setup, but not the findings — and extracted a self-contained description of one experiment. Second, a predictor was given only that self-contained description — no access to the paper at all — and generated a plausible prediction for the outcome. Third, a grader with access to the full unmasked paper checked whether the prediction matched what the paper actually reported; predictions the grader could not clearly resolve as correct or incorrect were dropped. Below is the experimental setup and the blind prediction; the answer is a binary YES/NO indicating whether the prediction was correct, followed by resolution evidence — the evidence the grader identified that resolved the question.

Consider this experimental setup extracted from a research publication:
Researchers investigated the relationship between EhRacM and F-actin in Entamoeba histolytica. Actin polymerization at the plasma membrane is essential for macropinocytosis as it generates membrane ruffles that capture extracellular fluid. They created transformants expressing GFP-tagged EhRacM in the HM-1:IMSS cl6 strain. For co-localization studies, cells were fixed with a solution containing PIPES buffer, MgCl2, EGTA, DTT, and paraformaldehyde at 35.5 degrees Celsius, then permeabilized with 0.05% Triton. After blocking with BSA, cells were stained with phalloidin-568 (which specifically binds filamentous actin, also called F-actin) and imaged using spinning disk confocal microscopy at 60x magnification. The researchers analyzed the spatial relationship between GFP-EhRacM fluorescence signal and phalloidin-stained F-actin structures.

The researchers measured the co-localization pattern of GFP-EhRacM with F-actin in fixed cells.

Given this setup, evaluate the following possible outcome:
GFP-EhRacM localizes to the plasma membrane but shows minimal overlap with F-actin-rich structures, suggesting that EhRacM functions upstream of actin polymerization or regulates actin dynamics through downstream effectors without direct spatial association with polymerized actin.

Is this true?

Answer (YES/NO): NO